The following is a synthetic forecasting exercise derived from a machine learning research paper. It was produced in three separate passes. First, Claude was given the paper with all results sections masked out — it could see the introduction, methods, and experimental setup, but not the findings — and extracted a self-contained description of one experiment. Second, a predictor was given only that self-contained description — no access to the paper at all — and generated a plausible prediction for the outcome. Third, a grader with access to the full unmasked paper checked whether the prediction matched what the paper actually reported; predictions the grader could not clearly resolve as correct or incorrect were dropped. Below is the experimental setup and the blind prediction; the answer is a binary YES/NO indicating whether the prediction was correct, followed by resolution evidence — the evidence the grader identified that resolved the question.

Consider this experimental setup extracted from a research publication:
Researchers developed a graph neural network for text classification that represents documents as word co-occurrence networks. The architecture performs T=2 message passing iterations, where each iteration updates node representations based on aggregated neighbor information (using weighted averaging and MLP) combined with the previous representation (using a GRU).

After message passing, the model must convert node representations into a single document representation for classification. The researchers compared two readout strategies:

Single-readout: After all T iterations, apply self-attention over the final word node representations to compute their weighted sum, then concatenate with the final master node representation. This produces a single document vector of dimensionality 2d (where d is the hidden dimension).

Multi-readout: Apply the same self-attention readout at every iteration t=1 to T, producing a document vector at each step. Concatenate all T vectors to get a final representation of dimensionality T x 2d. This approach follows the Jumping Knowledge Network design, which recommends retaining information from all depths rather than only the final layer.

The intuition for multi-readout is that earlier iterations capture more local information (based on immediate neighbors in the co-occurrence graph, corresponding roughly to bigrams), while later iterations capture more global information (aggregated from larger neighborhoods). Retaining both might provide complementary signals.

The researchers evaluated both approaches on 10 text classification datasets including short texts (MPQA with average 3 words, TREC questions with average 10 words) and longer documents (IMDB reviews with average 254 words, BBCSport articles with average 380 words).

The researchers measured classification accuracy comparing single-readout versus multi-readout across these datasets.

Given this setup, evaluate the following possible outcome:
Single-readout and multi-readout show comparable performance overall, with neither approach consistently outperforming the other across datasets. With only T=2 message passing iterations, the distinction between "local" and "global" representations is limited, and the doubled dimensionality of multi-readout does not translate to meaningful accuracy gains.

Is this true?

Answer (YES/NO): NO